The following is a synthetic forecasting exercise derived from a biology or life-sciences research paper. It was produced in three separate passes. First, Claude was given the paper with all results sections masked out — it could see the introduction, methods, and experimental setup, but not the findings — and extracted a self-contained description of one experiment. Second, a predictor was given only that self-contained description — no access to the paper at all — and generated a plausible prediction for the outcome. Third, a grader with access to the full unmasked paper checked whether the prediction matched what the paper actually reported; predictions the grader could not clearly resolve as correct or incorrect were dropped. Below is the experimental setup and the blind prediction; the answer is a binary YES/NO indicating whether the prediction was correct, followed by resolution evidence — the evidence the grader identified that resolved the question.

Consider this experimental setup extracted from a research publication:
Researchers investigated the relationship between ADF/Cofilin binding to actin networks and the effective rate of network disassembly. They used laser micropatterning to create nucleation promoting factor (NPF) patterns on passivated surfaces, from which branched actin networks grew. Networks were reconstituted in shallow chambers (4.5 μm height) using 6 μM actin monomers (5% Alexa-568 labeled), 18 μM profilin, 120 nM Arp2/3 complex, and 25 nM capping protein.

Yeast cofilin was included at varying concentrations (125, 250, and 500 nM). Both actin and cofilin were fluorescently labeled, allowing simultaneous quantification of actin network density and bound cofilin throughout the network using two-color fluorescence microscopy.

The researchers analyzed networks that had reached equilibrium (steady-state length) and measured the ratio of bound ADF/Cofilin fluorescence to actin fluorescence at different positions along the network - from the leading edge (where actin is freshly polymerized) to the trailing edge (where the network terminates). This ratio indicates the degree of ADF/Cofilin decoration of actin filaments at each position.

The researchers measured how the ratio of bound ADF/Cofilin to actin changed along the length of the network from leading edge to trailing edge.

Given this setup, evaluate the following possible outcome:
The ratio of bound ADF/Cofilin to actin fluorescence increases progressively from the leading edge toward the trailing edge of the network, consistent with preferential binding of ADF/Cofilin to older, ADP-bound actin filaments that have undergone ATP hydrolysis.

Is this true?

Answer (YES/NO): NO